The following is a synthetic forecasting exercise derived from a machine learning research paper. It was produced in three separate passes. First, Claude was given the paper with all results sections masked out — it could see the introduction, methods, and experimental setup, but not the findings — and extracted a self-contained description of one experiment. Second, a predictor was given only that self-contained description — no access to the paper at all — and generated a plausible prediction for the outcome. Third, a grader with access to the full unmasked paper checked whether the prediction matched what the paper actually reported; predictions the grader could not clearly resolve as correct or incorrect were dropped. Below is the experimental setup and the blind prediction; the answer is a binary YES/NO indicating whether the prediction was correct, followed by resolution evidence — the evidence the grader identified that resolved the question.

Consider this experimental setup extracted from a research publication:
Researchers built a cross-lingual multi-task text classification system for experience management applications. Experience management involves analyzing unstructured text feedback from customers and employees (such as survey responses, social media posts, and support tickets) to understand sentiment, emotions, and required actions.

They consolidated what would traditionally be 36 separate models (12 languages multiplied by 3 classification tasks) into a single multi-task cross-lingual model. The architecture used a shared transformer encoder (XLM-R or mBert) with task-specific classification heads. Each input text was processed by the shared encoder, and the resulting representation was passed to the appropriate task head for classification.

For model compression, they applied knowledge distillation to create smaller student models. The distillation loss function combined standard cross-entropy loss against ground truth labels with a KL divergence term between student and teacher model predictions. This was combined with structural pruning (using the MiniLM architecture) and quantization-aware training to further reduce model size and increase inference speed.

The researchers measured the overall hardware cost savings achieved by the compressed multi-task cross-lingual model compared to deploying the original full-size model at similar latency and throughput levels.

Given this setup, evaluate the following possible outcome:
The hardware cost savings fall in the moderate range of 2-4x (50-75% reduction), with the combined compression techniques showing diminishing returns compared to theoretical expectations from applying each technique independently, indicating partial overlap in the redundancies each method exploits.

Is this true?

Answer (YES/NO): NO